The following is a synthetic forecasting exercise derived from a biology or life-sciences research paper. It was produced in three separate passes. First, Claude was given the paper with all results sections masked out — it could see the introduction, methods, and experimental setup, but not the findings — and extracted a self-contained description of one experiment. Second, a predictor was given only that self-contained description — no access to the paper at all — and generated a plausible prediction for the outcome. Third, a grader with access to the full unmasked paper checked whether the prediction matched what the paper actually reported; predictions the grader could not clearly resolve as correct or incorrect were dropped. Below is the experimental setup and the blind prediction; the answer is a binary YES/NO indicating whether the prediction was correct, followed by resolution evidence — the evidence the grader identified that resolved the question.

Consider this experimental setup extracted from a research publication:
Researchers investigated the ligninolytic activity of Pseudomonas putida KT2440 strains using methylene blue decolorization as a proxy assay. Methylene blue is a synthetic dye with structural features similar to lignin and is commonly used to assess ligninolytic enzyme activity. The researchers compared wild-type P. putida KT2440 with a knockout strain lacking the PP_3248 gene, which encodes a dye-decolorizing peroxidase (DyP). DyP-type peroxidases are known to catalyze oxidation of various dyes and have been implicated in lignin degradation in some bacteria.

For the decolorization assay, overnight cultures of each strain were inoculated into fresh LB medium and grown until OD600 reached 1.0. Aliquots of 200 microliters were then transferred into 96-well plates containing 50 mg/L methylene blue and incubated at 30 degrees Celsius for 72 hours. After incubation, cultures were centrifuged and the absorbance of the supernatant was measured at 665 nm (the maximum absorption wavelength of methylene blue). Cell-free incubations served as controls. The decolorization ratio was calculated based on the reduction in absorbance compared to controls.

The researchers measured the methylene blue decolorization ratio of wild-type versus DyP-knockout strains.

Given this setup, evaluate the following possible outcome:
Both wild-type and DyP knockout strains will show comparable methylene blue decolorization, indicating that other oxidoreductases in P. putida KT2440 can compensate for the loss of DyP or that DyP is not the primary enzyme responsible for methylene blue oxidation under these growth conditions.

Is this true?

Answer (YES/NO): YES